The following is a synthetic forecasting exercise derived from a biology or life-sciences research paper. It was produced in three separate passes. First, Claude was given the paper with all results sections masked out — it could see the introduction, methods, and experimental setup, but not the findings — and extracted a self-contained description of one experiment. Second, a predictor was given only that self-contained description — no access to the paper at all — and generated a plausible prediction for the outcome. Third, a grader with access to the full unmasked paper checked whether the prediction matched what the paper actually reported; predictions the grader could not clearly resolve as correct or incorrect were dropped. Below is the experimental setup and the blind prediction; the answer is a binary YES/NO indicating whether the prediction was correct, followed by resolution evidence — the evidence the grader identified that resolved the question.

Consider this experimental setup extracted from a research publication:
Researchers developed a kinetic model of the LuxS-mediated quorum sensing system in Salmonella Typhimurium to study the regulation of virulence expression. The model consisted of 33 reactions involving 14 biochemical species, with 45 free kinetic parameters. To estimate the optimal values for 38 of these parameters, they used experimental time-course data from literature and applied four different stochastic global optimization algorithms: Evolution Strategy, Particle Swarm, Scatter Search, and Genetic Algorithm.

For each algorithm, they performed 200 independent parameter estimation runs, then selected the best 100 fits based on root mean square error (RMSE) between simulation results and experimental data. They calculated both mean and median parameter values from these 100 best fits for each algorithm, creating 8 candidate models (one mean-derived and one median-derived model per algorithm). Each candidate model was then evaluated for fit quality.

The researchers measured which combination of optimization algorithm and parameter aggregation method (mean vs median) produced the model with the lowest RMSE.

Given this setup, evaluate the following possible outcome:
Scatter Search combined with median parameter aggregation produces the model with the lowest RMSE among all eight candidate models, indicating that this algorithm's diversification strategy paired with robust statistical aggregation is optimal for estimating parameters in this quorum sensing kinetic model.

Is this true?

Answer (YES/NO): NO